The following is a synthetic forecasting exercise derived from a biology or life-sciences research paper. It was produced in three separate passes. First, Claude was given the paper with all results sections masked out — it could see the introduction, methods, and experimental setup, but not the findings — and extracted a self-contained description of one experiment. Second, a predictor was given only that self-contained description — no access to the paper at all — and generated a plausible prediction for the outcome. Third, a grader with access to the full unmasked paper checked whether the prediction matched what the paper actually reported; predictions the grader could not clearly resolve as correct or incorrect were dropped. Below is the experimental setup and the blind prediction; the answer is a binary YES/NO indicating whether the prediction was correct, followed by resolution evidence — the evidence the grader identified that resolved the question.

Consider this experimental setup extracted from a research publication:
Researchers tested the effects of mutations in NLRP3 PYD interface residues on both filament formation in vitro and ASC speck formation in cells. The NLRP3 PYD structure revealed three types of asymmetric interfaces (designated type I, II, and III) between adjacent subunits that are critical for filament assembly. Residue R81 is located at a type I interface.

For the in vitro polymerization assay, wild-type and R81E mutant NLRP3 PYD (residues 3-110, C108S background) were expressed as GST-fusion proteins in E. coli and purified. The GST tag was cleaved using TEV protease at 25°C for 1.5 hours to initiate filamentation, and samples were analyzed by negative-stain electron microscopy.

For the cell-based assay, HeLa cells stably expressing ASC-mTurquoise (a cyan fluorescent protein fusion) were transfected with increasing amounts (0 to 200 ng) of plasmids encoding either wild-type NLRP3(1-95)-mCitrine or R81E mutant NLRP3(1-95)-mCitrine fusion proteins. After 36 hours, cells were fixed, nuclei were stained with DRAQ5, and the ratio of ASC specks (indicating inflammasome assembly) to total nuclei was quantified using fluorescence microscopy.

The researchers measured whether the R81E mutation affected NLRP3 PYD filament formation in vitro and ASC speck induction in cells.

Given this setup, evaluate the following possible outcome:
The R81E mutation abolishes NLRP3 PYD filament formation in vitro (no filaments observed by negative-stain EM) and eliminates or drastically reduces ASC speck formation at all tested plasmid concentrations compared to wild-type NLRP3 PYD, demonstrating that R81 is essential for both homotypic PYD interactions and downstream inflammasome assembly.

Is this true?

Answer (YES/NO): NO